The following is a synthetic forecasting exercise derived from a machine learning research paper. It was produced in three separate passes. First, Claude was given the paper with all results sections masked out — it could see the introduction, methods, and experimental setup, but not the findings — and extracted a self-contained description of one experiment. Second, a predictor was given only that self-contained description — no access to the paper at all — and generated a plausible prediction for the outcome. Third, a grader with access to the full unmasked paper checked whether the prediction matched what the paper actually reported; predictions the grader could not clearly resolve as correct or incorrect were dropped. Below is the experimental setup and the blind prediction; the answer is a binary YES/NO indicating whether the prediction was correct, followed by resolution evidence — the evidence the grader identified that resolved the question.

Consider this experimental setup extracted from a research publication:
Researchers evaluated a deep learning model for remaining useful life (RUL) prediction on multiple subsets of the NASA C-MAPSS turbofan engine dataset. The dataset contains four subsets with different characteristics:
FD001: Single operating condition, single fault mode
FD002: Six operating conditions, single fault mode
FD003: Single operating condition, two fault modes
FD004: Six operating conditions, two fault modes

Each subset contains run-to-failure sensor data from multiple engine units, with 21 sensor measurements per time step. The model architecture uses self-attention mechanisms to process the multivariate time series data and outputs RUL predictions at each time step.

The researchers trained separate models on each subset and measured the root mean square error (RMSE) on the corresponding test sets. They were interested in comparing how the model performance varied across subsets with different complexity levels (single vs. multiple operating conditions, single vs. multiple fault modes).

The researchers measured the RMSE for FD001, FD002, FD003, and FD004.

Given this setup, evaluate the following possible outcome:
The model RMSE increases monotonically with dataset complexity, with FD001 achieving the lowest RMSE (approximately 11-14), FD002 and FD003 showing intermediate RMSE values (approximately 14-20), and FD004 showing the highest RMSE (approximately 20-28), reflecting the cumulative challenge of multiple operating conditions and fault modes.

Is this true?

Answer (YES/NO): NO